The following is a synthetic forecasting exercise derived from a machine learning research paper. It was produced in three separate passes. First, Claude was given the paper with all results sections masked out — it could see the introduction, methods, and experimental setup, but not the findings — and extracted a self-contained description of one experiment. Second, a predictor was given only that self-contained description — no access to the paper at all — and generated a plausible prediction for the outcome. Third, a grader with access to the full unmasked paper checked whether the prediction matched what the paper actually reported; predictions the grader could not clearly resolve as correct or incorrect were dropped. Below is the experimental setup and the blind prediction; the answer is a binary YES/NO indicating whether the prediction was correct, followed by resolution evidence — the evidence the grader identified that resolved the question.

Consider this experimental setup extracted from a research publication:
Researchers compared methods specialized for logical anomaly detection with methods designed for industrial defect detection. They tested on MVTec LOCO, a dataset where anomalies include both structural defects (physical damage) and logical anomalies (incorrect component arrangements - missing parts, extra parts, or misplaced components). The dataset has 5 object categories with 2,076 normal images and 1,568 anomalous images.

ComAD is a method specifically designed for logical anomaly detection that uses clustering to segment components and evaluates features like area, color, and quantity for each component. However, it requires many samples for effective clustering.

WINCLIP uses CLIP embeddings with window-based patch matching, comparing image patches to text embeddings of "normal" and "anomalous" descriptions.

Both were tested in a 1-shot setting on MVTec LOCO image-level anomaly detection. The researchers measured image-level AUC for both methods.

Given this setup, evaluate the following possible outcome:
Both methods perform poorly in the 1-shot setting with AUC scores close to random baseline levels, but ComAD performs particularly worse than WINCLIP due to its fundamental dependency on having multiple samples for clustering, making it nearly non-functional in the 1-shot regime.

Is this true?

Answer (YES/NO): NO